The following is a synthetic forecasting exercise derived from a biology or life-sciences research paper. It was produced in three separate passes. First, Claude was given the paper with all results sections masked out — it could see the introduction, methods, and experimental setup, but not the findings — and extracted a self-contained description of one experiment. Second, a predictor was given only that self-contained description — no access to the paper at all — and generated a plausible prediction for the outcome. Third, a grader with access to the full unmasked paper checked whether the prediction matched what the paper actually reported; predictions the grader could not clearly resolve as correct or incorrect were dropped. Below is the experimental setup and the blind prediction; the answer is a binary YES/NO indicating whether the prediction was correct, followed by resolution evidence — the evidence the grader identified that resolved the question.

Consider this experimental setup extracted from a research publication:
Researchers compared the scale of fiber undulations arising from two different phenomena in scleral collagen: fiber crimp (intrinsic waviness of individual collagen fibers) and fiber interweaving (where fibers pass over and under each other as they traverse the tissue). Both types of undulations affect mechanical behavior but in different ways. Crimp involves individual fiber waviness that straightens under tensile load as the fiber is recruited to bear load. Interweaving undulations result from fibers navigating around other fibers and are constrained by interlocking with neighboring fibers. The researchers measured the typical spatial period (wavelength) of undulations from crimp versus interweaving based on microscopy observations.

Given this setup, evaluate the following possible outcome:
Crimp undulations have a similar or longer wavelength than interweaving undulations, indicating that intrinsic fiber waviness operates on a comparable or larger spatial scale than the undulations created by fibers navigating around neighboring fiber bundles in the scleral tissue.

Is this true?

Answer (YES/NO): NO